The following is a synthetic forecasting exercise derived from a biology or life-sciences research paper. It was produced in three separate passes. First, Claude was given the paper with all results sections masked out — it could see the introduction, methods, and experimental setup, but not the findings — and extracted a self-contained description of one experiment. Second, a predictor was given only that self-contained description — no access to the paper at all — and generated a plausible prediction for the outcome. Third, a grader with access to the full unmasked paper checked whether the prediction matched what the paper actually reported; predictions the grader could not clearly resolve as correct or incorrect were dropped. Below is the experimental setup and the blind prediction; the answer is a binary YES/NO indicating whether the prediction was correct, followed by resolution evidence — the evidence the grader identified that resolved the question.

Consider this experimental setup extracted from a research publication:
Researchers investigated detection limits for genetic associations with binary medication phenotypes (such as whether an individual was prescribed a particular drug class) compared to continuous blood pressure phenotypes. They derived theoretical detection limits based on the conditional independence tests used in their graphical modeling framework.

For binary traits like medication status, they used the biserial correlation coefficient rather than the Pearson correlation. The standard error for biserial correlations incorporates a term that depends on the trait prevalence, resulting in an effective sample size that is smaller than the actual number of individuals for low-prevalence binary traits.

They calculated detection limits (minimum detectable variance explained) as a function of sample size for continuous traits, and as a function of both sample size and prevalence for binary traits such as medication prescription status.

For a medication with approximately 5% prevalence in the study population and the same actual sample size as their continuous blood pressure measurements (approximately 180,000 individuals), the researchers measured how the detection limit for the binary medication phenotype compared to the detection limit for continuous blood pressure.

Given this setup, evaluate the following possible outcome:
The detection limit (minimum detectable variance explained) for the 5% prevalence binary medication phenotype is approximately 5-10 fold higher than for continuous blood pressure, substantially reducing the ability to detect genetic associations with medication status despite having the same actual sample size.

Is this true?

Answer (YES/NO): NO